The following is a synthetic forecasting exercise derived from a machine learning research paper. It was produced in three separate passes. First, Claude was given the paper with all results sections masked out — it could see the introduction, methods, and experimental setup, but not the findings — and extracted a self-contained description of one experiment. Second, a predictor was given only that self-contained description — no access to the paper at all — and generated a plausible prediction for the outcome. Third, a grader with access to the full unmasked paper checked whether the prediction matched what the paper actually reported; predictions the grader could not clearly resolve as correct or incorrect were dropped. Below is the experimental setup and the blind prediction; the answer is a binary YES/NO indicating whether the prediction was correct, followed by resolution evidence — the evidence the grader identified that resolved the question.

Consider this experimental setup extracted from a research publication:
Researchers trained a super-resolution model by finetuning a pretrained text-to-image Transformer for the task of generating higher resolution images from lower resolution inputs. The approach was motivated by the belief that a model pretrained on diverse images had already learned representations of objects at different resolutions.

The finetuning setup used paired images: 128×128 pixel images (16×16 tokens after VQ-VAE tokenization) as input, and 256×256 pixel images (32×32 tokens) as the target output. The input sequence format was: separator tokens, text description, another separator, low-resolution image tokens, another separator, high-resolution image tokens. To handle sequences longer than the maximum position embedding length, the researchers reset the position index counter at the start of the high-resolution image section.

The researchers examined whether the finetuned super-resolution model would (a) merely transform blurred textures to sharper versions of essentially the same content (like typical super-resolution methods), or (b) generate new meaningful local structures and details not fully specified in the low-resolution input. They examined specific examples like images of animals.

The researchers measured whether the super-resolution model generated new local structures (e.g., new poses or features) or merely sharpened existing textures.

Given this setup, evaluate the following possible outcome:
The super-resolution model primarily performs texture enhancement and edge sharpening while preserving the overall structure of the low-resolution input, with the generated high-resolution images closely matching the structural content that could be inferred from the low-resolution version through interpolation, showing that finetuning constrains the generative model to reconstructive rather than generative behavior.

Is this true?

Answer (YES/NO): NO